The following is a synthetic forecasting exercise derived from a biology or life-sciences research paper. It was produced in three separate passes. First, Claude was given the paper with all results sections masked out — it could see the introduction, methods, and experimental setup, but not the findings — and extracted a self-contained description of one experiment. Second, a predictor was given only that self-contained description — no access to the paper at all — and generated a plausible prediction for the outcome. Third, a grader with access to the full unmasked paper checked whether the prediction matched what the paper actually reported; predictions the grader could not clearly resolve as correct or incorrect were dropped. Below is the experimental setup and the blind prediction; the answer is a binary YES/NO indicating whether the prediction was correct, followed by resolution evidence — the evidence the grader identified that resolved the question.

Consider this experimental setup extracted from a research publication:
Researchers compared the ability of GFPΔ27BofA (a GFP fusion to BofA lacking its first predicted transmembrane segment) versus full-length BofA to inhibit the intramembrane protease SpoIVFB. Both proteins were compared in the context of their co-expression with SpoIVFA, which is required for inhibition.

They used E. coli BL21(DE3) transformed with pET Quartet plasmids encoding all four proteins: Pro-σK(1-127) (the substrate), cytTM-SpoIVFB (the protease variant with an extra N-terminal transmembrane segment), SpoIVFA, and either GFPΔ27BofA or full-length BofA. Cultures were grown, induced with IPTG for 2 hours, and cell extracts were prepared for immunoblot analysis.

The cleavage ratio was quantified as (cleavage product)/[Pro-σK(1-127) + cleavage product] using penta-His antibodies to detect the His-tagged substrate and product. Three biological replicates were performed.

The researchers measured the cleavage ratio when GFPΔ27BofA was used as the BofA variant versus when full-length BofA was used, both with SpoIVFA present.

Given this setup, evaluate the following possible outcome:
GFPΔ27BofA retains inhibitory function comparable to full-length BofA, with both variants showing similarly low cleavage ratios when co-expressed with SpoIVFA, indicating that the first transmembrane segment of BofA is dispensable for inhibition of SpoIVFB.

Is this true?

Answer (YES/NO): YES